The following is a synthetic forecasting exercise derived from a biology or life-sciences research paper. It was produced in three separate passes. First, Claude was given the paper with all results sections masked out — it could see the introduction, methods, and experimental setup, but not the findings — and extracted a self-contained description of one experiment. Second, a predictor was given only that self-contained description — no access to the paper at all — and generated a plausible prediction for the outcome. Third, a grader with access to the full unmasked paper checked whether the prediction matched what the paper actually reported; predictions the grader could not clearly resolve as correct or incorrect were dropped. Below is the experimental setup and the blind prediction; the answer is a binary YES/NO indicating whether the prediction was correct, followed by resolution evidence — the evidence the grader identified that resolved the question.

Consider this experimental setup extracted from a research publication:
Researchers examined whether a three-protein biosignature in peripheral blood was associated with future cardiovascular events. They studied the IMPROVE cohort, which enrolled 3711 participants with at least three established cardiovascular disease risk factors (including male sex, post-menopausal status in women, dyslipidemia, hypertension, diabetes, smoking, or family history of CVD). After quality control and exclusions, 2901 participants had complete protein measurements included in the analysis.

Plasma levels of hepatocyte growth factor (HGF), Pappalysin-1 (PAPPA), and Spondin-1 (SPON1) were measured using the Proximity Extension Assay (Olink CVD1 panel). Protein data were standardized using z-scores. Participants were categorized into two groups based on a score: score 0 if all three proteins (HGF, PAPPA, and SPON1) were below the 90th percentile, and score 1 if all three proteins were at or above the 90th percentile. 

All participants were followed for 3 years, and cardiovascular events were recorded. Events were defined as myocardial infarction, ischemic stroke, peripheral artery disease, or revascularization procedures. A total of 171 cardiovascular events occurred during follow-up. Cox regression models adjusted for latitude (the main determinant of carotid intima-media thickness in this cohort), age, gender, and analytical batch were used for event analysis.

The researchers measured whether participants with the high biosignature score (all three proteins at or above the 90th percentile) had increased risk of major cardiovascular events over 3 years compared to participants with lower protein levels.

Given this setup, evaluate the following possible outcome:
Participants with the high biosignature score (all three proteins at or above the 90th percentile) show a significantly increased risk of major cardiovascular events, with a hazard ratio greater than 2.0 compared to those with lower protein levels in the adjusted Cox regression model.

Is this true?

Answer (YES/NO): YES